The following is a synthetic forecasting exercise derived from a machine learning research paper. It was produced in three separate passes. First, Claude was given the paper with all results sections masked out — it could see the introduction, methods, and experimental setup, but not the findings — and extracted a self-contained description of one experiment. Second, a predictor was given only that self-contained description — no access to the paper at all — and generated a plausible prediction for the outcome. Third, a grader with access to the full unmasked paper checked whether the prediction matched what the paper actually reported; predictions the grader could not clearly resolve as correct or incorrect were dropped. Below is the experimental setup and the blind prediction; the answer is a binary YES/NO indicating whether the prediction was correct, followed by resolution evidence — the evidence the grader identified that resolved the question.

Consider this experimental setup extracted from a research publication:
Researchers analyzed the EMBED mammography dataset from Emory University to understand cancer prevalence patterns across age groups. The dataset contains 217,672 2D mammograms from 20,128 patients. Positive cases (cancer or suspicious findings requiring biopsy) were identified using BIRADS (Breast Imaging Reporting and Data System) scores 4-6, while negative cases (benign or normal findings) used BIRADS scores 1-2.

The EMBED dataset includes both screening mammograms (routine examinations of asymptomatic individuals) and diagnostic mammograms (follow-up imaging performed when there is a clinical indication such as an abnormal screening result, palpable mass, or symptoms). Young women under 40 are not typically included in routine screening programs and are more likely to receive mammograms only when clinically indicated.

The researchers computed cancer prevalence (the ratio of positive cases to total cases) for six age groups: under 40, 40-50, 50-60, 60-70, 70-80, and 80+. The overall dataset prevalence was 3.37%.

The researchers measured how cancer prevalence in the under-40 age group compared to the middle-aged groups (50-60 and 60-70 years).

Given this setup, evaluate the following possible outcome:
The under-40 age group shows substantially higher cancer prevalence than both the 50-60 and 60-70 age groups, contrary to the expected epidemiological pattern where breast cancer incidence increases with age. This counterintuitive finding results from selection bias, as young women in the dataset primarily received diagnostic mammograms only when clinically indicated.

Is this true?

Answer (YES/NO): YES